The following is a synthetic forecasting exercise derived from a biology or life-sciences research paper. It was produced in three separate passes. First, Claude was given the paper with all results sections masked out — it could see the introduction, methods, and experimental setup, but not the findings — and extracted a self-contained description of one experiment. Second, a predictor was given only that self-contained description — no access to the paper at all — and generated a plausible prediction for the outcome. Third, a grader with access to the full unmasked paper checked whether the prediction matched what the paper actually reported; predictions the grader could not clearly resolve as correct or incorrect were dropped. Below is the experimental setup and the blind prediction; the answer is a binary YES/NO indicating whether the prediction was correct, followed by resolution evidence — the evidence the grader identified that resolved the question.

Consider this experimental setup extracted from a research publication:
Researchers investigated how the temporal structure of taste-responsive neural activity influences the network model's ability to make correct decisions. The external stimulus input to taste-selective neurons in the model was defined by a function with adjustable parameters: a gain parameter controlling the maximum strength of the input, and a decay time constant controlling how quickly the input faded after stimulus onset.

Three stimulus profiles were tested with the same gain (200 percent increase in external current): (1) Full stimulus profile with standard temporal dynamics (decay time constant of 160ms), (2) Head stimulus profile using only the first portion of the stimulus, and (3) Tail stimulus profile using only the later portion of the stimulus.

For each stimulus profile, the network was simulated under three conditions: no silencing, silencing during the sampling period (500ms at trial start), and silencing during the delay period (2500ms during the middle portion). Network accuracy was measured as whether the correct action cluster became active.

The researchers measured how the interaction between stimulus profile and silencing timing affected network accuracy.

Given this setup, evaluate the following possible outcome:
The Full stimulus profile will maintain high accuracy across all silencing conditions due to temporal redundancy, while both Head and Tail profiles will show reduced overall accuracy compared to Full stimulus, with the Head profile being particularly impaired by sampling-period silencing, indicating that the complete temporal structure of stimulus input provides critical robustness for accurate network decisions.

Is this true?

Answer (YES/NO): NO